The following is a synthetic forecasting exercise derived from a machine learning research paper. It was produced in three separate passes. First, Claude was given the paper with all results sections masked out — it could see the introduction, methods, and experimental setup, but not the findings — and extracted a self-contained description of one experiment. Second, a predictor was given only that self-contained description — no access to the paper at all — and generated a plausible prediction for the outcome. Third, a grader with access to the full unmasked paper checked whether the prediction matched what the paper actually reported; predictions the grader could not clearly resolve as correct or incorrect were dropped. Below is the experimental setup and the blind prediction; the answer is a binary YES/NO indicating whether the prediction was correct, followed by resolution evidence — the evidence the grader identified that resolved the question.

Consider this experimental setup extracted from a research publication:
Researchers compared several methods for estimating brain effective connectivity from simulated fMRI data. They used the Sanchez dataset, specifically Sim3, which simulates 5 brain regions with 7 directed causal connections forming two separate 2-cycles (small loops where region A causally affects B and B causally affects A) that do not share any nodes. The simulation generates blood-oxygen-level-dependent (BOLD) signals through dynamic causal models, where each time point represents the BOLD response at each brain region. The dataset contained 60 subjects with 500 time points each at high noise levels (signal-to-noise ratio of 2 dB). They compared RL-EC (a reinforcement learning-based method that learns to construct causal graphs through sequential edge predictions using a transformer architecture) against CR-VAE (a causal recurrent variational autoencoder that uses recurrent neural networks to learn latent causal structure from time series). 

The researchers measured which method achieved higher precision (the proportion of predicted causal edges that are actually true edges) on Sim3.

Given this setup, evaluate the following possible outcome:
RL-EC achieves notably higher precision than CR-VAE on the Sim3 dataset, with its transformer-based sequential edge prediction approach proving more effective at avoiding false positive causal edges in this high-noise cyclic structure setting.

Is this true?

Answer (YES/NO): YES